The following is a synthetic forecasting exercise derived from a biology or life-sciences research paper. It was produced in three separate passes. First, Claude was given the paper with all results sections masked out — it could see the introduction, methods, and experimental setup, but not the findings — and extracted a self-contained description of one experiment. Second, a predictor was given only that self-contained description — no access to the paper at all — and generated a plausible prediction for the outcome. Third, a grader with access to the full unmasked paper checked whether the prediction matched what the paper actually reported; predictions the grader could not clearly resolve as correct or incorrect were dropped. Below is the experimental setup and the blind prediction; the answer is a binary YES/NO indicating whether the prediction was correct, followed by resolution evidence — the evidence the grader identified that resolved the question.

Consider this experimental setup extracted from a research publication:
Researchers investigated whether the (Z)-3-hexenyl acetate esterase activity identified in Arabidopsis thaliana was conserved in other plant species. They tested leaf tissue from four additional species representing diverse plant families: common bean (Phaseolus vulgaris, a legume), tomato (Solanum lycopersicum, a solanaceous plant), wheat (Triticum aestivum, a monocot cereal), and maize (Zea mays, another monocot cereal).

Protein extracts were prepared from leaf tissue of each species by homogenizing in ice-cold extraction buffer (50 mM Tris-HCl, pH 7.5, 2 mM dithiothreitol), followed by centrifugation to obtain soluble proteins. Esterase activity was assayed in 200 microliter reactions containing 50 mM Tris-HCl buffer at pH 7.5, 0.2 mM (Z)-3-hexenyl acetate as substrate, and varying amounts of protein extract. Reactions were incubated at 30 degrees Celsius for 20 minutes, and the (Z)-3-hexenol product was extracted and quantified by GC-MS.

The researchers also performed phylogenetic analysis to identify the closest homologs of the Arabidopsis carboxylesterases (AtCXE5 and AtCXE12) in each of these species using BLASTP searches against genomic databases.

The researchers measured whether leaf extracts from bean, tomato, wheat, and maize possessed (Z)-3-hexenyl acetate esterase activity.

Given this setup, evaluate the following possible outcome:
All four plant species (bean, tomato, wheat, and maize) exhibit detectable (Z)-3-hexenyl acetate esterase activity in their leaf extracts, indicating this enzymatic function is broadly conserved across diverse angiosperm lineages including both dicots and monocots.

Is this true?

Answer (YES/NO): YES